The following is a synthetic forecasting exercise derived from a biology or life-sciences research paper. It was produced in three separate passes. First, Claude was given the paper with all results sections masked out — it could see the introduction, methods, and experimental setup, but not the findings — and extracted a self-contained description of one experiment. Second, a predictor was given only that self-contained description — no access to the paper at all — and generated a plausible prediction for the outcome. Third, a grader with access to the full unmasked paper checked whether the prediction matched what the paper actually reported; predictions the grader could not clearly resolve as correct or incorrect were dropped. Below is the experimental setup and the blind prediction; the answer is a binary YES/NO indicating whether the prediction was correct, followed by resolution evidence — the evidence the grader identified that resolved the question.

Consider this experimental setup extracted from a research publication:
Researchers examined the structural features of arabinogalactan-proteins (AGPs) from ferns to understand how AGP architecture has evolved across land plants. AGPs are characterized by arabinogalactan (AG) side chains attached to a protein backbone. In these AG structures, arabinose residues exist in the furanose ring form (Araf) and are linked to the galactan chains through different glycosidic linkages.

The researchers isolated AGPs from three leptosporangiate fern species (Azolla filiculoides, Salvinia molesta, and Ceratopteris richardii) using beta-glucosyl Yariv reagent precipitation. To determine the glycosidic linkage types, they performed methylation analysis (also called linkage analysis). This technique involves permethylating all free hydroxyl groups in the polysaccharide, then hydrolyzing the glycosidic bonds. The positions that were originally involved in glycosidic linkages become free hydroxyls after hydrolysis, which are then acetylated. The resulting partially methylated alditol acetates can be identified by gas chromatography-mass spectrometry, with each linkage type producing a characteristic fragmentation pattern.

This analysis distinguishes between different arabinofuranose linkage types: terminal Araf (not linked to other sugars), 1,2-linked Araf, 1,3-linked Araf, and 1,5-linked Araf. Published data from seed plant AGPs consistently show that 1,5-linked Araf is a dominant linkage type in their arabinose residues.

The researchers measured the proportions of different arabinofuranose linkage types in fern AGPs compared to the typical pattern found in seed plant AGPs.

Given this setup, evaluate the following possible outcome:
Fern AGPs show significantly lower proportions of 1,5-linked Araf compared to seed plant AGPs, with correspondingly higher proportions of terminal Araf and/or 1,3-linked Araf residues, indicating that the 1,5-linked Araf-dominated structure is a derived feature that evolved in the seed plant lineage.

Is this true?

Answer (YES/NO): NO